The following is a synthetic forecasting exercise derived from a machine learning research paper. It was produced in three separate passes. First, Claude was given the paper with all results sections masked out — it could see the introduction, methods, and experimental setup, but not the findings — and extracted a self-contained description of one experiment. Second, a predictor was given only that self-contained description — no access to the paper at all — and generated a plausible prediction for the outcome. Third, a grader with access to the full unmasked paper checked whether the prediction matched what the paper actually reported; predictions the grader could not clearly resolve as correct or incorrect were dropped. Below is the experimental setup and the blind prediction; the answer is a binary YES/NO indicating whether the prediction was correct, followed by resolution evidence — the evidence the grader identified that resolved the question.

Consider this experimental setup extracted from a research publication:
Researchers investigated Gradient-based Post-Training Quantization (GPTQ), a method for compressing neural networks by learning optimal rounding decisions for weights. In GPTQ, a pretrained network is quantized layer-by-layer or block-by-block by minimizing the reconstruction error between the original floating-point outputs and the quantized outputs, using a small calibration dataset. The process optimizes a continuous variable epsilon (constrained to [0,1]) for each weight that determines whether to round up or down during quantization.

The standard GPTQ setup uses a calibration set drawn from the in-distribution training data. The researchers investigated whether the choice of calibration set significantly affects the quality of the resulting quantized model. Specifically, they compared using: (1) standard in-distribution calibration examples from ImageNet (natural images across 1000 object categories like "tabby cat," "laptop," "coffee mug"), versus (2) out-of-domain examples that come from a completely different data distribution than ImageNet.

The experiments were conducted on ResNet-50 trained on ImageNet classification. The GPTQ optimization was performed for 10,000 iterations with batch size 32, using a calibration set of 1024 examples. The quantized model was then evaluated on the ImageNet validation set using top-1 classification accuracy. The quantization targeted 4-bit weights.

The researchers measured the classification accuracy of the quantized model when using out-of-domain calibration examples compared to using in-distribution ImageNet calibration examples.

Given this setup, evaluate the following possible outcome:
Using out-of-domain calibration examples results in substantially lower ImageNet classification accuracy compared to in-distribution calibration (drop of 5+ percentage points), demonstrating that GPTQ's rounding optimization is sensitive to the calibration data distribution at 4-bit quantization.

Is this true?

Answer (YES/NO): NO